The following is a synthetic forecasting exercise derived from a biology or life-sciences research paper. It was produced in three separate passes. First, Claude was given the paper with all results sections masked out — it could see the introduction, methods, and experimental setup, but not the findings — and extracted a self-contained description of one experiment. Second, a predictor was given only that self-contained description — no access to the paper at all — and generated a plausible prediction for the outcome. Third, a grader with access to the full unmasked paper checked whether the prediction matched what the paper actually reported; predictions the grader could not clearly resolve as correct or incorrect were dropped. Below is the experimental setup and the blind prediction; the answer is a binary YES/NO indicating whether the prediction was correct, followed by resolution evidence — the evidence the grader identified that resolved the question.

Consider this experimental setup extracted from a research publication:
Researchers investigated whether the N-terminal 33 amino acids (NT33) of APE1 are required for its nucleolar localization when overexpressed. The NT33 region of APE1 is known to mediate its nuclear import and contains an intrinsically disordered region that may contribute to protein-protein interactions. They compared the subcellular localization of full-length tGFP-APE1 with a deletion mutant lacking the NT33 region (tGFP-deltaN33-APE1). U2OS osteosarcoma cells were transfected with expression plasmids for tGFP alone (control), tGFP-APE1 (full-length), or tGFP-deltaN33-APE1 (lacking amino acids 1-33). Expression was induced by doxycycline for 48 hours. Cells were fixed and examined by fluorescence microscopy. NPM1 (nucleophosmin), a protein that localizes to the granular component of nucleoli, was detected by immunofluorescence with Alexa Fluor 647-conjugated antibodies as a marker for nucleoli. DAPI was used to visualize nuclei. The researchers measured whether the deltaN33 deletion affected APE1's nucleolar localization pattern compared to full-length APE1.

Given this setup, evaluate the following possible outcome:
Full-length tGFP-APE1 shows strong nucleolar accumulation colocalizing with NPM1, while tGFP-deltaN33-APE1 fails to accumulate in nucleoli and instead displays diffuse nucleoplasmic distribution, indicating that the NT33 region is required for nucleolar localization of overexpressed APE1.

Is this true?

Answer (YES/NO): NO